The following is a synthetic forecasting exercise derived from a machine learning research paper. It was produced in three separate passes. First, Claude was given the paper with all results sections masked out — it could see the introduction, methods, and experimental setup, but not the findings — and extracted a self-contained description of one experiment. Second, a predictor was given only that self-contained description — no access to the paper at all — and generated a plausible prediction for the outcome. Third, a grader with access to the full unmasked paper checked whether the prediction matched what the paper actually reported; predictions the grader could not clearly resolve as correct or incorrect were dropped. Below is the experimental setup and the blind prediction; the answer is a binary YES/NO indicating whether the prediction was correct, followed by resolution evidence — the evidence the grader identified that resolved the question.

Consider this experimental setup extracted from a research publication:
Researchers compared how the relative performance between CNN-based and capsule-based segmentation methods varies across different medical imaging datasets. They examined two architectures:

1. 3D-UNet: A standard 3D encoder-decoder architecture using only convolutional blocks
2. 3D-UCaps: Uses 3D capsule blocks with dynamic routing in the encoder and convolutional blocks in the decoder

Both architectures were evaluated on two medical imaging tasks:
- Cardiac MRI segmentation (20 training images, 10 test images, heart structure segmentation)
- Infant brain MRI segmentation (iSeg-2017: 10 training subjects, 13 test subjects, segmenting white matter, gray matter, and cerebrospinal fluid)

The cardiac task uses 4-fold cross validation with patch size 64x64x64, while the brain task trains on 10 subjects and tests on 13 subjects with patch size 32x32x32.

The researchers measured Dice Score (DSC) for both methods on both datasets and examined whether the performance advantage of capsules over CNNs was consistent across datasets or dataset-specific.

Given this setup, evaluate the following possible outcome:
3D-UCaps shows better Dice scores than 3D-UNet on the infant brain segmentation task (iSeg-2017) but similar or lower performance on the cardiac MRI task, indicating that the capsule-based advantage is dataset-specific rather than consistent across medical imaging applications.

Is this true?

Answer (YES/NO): NO